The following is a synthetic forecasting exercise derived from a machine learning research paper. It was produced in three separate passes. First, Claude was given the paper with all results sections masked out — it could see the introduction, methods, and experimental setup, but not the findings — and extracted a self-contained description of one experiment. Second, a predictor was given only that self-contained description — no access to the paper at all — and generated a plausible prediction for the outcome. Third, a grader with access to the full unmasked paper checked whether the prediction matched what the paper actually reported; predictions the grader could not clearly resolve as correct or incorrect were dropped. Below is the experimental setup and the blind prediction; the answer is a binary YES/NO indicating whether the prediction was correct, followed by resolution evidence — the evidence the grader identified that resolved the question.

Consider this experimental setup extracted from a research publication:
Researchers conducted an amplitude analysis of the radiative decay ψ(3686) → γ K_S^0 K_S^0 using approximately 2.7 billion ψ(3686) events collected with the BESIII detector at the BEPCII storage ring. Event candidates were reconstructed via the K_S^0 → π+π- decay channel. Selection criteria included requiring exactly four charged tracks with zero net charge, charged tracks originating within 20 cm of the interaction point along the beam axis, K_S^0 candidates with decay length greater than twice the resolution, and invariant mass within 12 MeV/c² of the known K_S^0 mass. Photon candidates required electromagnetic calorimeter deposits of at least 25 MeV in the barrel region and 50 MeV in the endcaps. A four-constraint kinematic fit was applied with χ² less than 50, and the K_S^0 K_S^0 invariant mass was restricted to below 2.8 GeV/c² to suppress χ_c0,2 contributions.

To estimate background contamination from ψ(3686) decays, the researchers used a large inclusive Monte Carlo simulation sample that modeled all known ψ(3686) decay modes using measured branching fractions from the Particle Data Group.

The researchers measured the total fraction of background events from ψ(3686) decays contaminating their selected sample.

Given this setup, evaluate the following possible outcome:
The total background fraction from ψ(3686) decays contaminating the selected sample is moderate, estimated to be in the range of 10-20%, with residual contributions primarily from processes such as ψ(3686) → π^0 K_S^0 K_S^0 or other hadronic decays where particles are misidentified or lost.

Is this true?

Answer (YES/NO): NO